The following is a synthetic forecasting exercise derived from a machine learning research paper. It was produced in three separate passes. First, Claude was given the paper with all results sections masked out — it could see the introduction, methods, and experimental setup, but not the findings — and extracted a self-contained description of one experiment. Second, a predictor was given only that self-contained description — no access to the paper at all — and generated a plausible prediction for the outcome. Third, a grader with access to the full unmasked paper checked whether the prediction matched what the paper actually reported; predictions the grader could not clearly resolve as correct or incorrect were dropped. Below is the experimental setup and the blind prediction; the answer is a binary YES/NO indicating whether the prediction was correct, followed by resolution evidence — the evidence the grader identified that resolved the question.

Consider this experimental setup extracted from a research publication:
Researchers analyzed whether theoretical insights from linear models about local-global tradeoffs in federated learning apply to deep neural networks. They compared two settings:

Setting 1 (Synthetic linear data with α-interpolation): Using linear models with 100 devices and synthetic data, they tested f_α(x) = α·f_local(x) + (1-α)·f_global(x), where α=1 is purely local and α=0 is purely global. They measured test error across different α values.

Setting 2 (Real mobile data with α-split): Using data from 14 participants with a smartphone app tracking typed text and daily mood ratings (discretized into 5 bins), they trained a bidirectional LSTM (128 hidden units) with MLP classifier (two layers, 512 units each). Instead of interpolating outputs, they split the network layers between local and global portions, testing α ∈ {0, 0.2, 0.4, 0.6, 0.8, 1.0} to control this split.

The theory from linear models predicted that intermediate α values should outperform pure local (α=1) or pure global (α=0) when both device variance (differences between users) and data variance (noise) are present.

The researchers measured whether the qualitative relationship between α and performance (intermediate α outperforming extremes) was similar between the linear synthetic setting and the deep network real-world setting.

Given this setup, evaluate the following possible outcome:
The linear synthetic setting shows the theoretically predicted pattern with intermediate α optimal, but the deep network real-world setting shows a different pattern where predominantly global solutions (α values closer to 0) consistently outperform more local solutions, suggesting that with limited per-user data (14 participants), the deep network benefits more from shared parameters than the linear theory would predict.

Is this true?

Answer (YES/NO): NO